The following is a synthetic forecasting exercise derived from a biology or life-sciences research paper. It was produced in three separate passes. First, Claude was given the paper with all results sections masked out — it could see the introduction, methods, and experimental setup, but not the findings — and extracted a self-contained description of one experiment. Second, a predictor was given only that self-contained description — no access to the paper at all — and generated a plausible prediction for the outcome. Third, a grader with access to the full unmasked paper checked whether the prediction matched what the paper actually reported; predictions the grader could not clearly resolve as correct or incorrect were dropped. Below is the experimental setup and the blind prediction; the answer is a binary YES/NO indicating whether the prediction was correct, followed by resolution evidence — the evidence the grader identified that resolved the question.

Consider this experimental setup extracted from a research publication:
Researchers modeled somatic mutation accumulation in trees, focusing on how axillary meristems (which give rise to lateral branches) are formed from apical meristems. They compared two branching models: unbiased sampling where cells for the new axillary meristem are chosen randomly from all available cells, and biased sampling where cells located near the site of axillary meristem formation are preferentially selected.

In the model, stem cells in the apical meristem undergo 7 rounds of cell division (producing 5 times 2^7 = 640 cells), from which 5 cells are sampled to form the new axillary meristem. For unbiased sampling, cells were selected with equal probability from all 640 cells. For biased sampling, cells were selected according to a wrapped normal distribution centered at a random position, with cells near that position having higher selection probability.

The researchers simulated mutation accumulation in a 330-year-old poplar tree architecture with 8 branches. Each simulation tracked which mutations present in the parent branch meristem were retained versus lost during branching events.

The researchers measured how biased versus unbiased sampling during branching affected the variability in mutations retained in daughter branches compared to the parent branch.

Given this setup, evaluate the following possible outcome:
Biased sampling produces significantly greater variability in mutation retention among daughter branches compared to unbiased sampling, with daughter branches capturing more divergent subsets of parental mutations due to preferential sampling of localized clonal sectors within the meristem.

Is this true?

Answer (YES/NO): YES